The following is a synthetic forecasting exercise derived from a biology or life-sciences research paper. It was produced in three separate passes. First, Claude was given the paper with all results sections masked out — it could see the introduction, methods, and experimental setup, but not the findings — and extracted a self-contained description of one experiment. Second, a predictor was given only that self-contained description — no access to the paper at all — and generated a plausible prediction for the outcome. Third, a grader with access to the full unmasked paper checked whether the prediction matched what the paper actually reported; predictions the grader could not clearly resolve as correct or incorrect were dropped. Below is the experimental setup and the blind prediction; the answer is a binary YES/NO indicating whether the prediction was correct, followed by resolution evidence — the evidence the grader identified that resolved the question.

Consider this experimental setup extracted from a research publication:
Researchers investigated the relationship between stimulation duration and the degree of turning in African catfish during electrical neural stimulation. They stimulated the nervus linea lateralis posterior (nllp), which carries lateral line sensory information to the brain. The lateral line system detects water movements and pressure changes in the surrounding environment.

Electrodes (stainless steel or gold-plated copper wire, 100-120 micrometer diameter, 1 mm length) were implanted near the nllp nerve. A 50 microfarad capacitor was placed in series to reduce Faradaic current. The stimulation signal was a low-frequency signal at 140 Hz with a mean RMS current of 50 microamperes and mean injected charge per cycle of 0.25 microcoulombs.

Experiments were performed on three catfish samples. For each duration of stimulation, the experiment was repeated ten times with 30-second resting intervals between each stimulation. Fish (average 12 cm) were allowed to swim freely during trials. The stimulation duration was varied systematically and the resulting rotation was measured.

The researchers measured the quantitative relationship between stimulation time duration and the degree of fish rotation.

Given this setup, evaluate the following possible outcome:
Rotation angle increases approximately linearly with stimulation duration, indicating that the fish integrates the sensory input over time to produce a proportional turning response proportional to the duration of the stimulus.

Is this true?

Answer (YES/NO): YES